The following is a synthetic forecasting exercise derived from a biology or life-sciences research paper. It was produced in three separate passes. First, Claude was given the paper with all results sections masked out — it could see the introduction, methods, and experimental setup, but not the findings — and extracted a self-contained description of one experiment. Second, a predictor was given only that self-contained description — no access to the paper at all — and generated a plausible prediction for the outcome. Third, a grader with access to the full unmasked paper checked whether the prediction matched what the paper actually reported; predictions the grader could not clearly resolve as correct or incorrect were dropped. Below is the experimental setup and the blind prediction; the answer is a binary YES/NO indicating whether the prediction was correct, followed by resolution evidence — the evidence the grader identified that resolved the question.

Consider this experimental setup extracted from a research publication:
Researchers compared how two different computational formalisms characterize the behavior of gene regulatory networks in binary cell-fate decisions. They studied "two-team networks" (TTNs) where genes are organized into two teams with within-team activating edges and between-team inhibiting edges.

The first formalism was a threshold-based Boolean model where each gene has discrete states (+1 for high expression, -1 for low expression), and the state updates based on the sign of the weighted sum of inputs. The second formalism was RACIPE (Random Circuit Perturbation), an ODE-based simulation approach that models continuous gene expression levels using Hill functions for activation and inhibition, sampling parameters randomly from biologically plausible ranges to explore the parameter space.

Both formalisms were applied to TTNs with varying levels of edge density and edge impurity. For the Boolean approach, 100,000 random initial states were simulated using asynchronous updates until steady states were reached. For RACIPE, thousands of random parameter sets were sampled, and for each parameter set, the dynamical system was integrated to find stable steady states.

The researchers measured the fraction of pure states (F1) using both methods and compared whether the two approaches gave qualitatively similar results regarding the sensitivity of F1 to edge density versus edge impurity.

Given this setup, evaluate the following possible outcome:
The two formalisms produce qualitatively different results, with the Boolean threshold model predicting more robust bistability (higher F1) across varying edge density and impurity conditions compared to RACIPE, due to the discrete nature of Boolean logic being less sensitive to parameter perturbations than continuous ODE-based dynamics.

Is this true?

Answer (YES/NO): NO